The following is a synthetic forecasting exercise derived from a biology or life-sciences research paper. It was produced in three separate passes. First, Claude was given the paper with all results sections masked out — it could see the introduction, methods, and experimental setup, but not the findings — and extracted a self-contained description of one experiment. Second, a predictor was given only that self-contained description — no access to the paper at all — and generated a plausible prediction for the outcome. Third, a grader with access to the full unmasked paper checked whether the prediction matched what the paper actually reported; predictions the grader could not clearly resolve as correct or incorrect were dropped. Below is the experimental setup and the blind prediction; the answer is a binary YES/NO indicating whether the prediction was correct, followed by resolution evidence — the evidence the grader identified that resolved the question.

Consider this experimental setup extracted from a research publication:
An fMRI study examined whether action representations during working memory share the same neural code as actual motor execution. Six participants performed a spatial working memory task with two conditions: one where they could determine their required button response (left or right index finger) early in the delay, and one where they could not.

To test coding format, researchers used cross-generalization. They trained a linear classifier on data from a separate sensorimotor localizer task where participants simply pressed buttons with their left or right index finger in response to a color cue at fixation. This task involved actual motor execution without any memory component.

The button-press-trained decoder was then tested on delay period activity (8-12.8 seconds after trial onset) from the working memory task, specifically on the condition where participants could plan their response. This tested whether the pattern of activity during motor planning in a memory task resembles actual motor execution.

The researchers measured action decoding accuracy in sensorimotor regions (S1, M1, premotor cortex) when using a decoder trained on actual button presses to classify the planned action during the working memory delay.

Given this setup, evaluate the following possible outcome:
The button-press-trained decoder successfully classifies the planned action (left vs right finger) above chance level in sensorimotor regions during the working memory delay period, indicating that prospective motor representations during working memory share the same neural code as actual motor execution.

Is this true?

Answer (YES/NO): YES